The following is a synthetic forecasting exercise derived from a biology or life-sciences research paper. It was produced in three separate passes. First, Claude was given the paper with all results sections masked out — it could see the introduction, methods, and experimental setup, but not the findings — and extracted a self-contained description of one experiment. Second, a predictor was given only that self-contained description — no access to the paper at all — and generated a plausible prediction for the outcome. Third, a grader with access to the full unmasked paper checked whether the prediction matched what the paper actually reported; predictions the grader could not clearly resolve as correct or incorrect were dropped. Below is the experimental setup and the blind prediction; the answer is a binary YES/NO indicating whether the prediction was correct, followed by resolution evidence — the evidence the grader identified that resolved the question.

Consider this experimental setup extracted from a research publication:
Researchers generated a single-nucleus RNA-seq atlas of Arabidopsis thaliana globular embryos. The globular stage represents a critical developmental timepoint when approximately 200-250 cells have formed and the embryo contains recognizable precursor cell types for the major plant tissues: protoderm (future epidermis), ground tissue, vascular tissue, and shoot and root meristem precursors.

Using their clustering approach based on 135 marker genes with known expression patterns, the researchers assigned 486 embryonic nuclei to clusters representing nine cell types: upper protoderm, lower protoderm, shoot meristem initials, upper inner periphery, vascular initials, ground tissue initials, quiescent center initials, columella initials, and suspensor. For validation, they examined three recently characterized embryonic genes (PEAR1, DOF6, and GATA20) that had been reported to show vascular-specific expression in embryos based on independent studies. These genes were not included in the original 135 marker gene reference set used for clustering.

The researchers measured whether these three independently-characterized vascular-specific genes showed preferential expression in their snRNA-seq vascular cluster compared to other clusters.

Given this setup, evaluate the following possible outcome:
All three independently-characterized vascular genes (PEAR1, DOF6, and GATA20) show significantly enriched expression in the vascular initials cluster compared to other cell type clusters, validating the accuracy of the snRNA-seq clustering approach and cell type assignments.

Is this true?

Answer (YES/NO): YES